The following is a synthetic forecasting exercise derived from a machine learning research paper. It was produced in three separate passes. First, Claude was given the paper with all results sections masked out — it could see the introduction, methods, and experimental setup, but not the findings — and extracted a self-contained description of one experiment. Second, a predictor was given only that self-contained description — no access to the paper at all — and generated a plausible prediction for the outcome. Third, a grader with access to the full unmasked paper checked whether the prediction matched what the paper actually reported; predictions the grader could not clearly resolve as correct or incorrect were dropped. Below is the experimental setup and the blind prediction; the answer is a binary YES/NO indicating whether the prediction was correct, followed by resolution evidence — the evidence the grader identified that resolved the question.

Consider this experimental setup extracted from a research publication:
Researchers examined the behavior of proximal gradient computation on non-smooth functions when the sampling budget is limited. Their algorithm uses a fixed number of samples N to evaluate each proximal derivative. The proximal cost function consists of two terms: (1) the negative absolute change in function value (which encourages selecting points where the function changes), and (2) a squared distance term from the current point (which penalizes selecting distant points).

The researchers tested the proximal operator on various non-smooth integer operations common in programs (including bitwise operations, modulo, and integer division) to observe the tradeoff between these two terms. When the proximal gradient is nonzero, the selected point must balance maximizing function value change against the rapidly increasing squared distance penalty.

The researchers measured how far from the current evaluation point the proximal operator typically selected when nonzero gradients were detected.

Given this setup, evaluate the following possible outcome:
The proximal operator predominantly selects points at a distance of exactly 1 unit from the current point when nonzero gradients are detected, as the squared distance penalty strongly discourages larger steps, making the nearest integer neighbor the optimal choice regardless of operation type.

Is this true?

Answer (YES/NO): NO